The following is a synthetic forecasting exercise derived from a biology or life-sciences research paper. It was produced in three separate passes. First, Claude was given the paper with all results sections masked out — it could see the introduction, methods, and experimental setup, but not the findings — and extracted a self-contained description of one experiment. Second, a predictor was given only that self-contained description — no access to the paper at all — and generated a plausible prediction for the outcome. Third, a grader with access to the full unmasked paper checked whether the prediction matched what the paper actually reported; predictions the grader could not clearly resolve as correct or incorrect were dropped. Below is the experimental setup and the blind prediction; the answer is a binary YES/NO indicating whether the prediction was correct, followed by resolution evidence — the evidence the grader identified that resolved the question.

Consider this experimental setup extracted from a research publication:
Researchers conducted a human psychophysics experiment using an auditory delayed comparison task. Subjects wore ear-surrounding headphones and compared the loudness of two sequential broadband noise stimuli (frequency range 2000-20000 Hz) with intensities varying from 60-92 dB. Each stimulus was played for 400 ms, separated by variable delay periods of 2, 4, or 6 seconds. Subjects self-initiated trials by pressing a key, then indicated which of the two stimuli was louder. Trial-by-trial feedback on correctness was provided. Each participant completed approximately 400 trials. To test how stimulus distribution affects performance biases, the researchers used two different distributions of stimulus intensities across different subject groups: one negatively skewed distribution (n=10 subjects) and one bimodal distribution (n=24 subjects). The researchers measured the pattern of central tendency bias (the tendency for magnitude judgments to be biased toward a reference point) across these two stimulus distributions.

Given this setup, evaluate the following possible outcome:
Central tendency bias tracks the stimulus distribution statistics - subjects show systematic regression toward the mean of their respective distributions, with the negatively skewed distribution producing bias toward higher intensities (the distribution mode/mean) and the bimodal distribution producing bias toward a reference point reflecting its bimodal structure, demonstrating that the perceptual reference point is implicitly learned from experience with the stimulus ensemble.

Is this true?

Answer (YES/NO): NO